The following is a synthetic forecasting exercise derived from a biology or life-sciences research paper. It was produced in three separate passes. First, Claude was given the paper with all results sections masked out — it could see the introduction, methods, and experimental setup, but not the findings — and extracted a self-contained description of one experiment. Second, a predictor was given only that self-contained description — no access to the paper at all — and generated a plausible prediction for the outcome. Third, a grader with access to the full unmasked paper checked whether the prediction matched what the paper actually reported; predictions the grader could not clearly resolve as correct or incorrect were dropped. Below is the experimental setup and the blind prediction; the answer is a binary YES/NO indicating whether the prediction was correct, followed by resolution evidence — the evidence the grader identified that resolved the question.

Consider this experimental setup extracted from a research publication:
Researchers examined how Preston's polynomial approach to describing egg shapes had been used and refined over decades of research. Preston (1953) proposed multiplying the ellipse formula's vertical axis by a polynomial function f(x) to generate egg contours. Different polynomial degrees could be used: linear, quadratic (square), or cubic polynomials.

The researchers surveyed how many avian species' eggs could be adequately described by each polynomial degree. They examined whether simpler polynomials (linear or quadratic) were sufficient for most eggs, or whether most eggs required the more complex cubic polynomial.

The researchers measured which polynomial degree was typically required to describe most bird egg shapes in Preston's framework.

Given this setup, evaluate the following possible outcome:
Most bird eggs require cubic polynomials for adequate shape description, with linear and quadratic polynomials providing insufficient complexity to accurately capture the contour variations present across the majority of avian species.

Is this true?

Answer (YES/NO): YES